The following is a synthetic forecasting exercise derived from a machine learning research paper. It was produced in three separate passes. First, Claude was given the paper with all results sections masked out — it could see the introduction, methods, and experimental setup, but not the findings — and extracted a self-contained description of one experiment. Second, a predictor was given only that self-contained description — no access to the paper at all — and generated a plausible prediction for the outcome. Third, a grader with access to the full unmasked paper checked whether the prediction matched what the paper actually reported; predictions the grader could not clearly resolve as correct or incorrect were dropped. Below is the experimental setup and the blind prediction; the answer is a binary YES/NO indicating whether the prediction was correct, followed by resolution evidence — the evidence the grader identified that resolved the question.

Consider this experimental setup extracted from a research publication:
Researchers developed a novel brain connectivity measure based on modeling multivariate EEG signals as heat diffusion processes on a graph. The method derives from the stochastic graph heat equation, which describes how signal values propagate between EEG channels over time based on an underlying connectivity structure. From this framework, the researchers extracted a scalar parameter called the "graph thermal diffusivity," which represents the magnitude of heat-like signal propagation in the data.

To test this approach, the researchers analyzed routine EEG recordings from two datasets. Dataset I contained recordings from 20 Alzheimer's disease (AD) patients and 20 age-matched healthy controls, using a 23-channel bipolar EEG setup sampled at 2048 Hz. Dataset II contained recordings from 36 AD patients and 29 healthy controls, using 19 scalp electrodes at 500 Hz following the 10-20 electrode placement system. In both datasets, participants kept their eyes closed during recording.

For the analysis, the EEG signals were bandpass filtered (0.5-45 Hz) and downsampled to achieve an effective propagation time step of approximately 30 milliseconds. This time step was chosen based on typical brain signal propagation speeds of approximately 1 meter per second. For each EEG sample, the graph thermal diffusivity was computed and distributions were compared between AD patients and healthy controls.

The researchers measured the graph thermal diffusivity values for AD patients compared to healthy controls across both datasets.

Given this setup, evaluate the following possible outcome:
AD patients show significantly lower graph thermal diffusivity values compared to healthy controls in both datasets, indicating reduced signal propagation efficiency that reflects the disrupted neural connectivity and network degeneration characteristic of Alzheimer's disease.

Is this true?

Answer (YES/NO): YES